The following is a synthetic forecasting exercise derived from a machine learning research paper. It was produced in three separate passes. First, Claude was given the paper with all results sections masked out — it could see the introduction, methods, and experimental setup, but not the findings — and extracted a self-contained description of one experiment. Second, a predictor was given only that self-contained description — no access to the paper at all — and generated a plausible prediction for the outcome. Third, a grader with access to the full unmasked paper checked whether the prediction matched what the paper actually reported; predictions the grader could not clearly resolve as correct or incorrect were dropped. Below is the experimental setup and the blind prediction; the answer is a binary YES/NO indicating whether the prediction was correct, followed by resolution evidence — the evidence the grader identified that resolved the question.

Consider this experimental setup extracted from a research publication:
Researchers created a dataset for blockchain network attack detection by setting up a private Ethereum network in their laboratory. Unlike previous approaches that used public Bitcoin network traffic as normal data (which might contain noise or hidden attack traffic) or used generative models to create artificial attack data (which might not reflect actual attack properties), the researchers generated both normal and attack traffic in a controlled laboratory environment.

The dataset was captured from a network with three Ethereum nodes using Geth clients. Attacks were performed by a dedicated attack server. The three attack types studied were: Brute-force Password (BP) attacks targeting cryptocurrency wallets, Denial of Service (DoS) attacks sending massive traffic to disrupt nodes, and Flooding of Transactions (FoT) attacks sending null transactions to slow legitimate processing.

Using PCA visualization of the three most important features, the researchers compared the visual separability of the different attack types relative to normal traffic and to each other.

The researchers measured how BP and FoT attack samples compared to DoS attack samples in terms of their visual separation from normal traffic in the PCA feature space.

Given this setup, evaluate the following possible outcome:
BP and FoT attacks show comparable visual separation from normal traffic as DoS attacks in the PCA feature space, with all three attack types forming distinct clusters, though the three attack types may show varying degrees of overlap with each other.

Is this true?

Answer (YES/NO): NO